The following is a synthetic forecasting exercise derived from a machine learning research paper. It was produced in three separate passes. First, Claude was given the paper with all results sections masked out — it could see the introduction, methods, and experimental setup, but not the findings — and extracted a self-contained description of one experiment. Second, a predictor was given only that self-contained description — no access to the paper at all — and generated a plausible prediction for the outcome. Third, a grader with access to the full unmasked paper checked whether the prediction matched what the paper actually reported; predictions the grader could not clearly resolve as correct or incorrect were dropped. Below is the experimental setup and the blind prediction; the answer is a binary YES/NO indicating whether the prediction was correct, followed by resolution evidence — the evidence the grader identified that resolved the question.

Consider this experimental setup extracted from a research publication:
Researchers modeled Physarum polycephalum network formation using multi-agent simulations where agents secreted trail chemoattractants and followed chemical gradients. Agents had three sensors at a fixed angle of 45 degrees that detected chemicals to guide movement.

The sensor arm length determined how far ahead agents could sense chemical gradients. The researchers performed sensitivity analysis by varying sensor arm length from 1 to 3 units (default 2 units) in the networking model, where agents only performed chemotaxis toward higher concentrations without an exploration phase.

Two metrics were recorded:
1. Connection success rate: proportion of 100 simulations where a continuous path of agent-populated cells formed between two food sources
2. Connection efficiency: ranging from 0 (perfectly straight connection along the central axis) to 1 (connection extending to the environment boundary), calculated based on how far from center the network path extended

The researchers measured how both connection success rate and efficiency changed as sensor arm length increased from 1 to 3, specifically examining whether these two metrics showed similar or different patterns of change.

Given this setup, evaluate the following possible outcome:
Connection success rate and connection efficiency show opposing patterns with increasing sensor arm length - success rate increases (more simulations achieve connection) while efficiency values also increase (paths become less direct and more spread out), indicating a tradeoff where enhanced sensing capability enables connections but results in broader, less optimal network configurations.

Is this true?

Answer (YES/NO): NO